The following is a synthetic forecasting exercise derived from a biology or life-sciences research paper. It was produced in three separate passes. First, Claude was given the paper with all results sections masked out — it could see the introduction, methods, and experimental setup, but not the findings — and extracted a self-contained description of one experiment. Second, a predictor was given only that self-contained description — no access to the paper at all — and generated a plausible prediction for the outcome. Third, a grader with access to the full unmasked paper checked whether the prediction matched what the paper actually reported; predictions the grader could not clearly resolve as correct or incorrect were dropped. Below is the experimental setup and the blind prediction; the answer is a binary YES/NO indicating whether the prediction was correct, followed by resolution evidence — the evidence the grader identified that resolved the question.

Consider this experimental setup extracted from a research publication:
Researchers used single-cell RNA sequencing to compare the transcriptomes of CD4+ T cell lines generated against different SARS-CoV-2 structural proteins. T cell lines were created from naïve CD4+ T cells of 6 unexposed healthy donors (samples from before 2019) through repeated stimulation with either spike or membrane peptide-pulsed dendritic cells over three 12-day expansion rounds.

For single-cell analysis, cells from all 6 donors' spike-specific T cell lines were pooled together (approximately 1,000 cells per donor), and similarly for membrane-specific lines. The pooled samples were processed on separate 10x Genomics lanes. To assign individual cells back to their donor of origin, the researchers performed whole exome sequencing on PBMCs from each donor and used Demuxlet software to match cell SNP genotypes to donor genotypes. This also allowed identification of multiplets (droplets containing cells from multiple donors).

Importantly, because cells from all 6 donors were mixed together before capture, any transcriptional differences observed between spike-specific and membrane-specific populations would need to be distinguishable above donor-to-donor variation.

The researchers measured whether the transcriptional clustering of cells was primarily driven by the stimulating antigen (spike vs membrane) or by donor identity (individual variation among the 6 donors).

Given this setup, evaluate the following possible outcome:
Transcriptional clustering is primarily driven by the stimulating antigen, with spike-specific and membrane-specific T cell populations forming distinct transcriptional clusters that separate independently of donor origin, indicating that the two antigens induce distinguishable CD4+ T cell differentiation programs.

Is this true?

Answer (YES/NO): YES